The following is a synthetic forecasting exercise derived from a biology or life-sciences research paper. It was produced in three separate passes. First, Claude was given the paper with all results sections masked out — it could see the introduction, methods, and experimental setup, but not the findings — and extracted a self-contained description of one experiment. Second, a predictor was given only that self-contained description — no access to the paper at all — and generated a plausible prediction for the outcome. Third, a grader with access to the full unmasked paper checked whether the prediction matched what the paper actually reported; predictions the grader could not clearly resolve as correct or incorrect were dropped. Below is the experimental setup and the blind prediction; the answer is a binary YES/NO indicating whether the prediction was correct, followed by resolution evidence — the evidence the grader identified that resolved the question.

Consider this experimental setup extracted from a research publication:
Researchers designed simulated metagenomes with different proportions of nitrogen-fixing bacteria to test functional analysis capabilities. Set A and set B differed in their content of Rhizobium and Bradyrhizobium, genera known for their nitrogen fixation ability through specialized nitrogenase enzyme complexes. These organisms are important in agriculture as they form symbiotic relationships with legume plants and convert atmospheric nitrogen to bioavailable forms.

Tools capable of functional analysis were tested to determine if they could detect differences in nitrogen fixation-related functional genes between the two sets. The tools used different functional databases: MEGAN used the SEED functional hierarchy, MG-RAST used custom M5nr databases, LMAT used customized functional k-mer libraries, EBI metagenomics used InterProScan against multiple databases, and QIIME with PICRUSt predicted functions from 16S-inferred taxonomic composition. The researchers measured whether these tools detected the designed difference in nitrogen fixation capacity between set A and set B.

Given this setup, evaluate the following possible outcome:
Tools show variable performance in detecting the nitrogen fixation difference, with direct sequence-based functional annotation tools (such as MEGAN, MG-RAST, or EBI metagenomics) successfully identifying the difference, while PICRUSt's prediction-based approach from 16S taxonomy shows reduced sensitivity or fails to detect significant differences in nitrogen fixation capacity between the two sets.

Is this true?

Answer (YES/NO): NO